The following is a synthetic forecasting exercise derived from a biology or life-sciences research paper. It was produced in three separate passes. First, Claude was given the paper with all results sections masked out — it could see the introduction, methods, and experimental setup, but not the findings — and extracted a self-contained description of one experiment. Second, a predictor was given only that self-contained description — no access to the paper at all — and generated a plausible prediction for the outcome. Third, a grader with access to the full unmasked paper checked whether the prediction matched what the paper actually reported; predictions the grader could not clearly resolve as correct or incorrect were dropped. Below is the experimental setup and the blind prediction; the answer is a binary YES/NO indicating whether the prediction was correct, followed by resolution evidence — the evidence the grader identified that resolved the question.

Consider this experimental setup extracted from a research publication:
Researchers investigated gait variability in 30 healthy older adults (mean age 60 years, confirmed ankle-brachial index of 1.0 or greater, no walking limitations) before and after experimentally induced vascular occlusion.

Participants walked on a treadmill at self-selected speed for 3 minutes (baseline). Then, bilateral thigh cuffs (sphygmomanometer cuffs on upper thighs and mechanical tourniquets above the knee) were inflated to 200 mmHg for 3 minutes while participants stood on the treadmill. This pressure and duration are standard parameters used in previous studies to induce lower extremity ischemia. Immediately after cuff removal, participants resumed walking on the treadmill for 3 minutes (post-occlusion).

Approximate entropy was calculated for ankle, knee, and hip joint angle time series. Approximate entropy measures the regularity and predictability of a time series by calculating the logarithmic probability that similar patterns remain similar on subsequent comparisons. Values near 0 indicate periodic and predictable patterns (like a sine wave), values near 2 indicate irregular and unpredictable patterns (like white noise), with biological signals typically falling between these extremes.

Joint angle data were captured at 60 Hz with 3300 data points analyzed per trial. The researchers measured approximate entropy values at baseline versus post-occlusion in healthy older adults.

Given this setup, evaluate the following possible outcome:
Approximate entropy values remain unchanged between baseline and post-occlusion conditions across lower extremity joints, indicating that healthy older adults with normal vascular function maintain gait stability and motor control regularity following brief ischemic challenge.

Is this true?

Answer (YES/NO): NO